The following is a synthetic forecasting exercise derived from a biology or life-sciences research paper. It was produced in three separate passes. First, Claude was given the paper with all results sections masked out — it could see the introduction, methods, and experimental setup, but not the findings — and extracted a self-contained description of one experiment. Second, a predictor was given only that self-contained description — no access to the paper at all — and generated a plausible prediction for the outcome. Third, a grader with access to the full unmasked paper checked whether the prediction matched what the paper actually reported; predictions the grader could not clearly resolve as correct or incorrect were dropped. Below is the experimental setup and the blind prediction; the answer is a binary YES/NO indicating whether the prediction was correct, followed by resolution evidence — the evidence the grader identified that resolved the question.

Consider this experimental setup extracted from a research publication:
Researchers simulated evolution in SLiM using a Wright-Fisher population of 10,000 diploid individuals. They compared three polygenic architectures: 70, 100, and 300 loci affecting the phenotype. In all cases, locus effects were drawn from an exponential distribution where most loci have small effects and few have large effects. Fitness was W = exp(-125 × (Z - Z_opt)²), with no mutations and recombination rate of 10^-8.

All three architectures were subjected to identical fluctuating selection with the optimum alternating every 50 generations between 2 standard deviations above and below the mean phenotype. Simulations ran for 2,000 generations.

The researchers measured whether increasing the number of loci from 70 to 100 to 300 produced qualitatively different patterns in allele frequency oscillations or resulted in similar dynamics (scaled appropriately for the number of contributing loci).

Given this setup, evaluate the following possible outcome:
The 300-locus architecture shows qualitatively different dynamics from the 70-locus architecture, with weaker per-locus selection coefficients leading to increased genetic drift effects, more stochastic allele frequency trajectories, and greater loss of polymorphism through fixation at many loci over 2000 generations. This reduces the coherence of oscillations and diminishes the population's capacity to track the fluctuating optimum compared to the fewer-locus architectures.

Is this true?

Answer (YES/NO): NO